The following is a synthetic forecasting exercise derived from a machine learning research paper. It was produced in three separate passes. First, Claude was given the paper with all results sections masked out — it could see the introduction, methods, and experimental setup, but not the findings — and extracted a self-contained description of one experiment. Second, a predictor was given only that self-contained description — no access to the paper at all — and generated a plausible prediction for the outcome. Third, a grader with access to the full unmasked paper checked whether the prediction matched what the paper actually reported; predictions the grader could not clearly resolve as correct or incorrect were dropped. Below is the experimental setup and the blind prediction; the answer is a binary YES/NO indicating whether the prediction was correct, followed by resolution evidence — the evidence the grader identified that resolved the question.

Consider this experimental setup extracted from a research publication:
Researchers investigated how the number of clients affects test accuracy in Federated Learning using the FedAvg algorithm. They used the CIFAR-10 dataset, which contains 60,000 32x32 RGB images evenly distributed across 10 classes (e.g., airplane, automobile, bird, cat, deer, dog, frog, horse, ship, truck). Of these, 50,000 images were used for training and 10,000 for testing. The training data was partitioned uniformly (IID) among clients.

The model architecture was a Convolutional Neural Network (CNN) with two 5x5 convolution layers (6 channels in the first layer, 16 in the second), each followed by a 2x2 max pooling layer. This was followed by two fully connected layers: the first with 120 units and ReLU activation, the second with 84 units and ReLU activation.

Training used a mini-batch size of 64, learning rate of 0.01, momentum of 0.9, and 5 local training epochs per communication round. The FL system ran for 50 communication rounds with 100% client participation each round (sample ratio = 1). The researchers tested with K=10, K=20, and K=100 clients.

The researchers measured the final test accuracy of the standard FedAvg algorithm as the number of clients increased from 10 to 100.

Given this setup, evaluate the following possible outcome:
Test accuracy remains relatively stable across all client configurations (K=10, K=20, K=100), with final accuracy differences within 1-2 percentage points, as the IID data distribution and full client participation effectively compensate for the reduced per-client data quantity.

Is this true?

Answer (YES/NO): NO